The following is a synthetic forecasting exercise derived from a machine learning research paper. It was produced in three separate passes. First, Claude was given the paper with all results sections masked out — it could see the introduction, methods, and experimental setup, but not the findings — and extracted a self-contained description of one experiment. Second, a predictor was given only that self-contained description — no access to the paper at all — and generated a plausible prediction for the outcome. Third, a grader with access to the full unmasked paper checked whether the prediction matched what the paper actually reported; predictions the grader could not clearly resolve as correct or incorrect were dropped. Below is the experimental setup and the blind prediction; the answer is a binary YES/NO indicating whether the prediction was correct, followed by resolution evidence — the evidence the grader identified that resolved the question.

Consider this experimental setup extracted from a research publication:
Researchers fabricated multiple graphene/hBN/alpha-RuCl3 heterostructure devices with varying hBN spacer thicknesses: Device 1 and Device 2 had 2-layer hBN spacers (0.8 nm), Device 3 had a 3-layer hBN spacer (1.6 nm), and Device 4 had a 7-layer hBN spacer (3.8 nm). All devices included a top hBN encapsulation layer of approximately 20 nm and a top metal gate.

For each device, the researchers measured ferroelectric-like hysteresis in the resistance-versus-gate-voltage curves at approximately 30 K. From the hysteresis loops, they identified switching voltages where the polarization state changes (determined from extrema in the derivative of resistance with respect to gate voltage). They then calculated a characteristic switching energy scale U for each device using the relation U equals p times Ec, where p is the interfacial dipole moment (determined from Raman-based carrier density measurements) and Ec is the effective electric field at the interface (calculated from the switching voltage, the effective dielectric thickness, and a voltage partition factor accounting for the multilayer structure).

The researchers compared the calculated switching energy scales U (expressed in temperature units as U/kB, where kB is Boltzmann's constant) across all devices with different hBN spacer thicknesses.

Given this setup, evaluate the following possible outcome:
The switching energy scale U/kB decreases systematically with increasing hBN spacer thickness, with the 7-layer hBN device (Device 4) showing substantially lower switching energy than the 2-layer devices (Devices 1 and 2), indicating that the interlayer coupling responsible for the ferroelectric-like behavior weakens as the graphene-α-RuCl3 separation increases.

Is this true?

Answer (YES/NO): NO